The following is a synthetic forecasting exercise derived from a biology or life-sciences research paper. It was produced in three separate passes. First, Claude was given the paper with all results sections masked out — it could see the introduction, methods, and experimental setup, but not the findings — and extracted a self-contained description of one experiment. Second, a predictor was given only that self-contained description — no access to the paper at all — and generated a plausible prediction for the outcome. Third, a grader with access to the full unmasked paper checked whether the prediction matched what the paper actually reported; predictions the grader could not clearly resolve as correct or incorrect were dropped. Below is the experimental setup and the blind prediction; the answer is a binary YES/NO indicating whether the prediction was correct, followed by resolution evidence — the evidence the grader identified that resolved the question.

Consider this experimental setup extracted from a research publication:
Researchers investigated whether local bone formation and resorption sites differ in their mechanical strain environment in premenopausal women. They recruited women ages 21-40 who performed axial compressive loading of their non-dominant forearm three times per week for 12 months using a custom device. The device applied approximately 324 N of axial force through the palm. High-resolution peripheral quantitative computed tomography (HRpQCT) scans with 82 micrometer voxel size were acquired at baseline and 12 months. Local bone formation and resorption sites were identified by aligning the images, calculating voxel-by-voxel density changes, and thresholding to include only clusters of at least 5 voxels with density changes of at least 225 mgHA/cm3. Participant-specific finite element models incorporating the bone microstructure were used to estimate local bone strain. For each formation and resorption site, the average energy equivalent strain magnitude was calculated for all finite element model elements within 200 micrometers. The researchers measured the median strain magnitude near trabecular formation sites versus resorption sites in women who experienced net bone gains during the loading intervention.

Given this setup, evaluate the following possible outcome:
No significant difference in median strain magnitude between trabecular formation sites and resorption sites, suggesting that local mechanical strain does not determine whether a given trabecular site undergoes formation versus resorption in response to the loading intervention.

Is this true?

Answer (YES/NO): NO